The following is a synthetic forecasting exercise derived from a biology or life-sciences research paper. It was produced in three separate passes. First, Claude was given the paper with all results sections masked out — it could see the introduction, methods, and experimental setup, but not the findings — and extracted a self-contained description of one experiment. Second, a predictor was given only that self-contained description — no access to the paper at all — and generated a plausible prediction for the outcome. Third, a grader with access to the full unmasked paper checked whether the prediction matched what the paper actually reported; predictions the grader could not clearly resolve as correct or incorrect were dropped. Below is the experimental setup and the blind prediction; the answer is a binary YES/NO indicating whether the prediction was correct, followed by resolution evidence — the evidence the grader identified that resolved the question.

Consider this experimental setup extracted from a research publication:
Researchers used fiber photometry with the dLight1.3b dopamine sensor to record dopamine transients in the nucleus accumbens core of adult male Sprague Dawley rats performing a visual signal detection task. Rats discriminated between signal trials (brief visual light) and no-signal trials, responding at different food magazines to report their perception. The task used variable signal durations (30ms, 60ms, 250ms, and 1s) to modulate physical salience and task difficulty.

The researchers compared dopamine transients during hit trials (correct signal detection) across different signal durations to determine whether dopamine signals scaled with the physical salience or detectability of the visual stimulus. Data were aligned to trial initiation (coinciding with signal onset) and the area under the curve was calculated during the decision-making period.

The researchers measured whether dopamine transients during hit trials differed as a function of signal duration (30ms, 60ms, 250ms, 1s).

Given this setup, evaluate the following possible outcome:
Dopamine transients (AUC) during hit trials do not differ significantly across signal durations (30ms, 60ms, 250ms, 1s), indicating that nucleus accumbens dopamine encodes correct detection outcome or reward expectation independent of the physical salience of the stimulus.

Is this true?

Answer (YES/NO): NO